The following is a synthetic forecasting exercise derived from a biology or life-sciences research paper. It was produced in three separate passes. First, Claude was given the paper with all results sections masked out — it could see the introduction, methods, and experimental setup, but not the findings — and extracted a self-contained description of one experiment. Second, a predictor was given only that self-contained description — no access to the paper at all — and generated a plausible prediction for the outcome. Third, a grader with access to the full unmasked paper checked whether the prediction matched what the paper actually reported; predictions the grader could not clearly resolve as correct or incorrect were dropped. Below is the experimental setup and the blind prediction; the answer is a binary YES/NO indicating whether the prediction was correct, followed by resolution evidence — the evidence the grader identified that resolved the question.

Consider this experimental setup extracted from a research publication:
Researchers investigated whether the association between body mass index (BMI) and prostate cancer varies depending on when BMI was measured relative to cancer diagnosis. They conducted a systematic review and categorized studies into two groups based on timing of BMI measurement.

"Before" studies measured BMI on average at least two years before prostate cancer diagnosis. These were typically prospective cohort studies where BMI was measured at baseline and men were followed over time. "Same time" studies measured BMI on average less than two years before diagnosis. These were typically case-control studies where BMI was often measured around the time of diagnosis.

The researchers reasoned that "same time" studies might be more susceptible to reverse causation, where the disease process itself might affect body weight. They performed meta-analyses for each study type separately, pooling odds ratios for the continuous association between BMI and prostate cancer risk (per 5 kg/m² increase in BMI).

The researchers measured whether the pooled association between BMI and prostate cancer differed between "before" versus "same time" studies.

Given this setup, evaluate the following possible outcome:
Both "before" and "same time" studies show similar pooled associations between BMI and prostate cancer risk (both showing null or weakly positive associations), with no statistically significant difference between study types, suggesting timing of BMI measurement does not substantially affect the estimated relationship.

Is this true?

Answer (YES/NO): YES